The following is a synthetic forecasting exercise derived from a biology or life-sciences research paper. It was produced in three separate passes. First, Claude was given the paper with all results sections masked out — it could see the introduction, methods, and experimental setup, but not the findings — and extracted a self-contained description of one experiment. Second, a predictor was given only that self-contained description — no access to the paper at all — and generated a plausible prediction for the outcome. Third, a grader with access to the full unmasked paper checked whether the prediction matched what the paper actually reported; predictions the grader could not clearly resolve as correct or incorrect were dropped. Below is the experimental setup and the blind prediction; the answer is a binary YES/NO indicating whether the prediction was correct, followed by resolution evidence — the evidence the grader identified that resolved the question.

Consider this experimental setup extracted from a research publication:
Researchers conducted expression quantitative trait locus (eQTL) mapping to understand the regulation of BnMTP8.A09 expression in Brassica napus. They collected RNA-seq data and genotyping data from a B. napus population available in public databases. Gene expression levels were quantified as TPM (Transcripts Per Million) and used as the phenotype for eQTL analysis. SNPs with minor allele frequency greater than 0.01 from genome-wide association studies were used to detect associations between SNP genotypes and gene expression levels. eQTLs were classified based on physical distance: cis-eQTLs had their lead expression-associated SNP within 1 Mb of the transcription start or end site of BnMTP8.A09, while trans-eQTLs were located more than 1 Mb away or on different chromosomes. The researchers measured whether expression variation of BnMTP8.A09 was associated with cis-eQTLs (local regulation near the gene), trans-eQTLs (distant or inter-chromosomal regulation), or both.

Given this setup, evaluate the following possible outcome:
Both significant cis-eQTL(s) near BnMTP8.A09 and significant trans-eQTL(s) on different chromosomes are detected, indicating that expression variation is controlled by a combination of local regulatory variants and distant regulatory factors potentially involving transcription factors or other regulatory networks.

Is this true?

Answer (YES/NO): YES